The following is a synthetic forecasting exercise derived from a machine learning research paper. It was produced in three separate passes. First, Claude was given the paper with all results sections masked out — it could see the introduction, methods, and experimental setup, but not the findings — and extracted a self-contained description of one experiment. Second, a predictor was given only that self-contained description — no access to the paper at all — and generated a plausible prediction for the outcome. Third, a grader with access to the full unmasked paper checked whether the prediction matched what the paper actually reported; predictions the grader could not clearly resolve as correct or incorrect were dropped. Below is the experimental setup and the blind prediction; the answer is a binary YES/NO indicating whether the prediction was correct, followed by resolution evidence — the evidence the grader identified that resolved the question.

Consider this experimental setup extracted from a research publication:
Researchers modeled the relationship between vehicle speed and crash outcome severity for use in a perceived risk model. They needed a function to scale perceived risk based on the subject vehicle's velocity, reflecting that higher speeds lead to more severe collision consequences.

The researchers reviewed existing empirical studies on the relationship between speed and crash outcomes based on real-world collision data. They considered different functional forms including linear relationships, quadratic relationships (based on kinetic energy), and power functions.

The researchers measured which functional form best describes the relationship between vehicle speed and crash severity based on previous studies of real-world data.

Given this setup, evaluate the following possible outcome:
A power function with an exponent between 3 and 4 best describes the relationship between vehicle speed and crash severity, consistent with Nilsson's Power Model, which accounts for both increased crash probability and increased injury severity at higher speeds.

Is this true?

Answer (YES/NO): NO